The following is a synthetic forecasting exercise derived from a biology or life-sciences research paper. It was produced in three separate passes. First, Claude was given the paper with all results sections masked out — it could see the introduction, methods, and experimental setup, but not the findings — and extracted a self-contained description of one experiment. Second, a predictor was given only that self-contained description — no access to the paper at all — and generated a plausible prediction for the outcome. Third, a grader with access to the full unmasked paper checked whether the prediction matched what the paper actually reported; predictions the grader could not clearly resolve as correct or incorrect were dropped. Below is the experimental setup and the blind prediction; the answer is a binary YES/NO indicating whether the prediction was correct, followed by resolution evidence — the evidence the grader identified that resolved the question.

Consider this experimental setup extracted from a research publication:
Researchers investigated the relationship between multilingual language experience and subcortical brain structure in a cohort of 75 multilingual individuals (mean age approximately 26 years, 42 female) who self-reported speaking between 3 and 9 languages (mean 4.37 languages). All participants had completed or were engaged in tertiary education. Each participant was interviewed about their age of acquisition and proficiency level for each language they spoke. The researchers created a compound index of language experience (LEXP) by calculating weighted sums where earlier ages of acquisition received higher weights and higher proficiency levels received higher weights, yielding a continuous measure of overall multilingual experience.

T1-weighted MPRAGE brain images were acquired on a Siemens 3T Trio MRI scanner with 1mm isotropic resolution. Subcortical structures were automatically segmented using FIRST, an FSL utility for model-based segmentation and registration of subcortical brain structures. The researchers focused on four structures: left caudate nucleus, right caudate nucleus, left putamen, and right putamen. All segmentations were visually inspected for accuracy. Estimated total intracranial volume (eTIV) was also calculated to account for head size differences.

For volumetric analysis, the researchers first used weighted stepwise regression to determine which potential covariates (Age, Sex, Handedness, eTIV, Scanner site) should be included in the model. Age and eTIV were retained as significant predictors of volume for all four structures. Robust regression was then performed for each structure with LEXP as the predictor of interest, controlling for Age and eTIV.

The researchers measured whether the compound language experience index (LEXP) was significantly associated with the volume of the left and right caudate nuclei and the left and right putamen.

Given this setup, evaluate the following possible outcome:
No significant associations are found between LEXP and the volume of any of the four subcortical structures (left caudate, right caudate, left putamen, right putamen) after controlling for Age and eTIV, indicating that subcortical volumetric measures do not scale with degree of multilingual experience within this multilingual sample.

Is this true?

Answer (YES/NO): NO